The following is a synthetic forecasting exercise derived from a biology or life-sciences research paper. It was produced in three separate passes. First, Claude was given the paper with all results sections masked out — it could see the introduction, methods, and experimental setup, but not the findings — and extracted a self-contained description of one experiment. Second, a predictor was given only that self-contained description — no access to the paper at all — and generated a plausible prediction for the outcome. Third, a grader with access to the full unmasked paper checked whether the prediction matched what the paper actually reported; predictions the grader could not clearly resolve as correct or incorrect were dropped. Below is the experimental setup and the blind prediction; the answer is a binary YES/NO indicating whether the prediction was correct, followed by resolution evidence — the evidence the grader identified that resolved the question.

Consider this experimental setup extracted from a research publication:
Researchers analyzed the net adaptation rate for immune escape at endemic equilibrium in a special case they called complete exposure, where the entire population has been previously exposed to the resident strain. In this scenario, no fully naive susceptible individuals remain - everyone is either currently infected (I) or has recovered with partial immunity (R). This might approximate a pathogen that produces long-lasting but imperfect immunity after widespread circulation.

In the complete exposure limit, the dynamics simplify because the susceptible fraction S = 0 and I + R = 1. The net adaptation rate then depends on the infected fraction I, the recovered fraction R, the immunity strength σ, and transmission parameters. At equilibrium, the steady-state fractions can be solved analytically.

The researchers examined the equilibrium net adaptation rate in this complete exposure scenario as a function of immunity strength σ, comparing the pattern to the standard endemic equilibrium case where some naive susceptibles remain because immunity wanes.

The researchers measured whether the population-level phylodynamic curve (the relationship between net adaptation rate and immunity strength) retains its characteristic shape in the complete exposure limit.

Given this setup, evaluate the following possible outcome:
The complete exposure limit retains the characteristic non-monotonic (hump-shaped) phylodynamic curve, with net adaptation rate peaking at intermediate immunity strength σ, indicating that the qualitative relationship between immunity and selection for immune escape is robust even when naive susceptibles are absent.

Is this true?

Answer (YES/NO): YES